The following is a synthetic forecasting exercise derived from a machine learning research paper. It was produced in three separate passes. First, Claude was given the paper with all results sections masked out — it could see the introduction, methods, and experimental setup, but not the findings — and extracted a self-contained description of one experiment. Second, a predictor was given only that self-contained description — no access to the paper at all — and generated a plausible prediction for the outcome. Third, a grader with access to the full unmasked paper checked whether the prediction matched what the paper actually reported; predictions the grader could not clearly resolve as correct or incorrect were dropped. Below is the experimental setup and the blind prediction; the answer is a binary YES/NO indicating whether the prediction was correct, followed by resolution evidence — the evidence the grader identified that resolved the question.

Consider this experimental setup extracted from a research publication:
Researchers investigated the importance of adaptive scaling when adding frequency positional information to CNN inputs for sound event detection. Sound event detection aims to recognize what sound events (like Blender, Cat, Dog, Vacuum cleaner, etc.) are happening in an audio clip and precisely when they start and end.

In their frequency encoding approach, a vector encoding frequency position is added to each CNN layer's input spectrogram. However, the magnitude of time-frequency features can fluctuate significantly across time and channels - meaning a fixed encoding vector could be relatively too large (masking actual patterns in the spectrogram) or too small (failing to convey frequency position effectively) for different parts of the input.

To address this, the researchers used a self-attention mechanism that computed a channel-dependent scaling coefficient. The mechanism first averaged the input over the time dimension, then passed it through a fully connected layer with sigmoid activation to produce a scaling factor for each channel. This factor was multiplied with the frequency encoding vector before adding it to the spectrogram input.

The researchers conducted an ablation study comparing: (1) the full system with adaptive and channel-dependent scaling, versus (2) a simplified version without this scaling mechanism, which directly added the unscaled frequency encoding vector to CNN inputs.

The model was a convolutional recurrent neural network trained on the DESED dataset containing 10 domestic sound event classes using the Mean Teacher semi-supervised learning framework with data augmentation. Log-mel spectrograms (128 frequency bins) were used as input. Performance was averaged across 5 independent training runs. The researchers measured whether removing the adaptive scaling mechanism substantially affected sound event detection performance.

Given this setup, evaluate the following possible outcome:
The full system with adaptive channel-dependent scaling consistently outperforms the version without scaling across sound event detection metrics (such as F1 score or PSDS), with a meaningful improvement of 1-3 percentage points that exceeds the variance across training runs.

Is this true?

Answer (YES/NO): NO